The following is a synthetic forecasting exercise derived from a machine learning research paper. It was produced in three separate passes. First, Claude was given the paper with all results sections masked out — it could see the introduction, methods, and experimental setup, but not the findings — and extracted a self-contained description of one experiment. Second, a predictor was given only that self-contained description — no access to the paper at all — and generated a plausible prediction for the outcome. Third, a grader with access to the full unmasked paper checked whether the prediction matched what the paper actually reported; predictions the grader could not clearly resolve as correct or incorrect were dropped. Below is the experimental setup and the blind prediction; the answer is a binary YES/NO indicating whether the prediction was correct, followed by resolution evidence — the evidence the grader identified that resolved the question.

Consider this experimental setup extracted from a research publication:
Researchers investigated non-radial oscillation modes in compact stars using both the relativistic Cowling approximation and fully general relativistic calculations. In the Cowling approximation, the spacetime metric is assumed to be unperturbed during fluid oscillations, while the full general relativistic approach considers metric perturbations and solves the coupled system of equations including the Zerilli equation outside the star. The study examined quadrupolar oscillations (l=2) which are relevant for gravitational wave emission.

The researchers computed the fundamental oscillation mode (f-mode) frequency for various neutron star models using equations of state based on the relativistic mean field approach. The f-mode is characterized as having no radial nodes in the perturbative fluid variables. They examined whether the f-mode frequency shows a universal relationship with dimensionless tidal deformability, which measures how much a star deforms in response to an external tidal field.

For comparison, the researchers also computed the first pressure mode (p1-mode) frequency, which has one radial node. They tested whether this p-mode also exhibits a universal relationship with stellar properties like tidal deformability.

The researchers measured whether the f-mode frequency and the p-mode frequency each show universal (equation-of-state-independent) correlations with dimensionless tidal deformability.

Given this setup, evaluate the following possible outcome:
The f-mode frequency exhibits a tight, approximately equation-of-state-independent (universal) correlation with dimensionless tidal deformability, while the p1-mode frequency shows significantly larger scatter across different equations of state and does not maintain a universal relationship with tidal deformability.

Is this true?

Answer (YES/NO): YES